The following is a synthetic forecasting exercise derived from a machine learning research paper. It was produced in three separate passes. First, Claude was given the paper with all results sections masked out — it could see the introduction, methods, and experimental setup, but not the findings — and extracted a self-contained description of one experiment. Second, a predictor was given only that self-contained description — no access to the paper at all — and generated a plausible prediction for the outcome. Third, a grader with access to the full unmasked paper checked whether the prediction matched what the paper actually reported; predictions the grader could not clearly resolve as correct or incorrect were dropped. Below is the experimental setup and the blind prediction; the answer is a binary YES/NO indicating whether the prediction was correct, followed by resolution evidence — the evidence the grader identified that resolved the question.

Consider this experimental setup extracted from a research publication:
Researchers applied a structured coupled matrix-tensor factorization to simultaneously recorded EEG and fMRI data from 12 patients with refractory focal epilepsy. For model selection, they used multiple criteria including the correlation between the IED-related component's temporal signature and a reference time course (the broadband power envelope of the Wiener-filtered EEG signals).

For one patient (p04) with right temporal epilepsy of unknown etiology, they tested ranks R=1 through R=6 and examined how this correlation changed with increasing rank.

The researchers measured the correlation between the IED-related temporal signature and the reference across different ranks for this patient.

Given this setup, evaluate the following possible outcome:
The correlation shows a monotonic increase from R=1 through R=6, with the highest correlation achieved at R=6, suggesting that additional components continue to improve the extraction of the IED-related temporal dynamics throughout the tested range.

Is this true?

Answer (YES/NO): NO